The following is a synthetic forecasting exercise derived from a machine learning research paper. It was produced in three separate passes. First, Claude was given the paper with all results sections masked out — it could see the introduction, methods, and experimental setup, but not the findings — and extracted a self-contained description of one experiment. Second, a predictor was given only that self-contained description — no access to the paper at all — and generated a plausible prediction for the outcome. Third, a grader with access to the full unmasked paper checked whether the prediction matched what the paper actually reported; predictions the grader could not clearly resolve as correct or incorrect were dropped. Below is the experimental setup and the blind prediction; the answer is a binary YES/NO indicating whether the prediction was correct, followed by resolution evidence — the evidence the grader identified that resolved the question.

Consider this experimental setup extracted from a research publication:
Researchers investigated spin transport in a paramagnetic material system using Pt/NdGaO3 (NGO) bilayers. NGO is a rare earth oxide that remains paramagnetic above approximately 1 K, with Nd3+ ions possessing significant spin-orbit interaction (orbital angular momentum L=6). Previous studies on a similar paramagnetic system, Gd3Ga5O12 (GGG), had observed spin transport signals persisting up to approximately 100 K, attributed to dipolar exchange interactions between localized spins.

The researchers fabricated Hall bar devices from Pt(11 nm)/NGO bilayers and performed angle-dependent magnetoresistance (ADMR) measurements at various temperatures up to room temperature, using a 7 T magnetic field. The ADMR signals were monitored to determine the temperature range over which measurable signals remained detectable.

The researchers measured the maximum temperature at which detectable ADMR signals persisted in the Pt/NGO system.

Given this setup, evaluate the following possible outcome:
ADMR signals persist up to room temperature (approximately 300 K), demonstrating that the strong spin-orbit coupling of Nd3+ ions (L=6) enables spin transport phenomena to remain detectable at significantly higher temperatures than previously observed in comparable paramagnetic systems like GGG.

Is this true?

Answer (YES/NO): NO